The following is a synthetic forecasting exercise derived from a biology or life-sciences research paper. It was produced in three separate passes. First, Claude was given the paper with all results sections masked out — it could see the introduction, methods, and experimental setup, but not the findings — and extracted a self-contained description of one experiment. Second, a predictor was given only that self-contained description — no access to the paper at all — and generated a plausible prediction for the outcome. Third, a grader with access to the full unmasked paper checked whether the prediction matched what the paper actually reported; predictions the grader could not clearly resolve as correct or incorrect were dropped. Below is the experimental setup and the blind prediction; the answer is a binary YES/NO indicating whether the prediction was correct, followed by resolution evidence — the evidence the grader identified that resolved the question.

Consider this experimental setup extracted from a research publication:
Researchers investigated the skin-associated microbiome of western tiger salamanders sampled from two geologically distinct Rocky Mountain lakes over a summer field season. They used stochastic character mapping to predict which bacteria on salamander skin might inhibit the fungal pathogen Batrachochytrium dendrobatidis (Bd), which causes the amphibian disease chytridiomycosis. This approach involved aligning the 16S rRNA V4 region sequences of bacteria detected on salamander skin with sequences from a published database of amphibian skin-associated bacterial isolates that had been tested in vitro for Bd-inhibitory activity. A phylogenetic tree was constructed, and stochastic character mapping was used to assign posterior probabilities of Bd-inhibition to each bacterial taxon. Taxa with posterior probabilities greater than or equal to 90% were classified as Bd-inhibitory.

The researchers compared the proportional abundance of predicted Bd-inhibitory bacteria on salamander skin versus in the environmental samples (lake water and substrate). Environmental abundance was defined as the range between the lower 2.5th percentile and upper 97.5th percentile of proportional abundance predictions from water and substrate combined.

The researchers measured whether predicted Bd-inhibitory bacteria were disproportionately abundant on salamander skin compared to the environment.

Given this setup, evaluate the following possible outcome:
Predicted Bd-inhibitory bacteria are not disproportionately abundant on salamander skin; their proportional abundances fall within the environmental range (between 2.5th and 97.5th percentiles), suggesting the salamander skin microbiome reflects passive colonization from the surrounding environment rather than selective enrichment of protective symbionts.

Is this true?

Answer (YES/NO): NO